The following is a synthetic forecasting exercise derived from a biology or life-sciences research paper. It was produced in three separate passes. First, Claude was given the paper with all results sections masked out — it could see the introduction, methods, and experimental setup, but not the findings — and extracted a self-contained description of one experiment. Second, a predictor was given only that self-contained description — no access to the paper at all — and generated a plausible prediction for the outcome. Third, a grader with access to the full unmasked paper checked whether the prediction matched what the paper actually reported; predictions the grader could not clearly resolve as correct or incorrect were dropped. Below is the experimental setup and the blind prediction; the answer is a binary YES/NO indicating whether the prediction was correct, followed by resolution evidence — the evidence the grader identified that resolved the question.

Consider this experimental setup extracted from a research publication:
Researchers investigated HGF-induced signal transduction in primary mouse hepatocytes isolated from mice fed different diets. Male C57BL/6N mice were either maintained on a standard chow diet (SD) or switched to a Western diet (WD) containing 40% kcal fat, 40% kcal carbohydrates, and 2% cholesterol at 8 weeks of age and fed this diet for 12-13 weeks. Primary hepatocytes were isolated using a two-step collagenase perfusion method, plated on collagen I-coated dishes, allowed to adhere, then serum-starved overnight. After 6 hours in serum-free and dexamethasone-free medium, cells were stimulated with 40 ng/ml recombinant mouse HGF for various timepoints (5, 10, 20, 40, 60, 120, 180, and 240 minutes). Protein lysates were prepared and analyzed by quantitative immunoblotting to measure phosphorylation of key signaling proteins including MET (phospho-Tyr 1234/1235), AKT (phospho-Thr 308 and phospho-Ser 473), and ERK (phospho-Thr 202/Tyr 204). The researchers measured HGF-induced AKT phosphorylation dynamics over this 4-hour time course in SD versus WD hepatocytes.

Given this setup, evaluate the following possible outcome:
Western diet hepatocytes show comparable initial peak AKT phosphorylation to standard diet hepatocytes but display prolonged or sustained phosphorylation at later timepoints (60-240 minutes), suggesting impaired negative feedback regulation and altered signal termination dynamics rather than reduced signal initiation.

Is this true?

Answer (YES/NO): NO